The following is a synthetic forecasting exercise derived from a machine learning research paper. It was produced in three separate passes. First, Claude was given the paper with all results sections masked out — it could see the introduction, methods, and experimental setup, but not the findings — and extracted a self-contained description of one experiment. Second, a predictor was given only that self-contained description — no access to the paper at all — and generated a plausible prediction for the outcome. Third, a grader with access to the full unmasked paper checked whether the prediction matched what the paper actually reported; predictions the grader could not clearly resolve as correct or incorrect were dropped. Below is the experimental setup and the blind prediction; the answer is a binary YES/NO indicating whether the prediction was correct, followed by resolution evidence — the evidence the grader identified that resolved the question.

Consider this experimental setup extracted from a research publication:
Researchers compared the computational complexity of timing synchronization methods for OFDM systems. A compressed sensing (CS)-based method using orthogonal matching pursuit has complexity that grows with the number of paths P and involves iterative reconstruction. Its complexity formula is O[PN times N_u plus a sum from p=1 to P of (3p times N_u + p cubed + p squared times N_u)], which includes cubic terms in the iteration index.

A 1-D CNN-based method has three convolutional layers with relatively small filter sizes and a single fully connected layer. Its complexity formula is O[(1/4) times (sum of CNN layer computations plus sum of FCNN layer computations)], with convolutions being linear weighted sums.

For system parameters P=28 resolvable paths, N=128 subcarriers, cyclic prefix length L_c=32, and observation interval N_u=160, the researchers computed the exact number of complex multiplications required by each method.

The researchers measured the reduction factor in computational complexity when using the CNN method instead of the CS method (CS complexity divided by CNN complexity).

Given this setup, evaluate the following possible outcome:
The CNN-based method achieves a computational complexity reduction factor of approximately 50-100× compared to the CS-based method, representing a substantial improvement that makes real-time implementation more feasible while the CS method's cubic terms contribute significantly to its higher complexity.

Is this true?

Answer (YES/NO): NO